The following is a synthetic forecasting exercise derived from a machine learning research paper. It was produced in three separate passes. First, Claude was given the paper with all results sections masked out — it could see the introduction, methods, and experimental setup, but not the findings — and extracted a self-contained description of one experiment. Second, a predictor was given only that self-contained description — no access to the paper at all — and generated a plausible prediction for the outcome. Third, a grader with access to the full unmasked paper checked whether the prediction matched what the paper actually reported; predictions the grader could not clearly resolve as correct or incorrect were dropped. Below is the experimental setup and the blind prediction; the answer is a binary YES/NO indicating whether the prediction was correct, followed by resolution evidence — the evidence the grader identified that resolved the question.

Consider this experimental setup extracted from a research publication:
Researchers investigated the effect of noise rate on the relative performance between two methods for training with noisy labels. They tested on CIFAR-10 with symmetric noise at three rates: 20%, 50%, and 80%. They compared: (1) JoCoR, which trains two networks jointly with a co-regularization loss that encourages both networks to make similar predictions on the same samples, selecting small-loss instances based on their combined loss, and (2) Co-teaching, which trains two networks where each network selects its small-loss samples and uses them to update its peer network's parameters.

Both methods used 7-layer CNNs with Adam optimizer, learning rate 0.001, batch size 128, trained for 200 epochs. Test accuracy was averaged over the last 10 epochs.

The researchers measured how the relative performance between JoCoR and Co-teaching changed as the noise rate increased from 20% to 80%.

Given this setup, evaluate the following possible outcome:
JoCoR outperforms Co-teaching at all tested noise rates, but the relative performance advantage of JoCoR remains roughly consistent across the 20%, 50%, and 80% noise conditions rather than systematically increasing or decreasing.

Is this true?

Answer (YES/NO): NO